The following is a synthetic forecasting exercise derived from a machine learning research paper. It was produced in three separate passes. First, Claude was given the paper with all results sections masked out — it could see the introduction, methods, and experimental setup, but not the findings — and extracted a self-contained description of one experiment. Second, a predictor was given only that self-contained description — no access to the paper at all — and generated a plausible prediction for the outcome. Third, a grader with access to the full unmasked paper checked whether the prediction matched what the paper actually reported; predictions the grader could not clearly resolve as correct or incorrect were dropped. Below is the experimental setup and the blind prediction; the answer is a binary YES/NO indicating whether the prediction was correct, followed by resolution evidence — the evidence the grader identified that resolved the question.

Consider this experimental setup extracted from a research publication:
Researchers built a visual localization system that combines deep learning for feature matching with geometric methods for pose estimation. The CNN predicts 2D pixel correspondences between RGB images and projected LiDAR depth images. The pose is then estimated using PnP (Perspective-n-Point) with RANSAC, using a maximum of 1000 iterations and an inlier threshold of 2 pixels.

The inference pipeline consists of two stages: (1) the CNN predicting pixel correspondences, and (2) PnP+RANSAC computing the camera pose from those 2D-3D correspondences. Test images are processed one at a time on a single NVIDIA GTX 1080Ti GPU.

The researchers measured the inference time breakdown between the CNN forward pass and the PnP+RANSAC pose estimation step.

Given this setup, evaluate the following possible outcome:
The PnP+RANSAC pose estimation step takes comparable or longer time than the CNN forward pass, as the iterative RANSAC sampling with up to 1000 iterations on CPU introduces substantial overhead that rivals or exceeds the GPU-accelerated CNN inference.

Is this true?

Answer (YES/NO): YES